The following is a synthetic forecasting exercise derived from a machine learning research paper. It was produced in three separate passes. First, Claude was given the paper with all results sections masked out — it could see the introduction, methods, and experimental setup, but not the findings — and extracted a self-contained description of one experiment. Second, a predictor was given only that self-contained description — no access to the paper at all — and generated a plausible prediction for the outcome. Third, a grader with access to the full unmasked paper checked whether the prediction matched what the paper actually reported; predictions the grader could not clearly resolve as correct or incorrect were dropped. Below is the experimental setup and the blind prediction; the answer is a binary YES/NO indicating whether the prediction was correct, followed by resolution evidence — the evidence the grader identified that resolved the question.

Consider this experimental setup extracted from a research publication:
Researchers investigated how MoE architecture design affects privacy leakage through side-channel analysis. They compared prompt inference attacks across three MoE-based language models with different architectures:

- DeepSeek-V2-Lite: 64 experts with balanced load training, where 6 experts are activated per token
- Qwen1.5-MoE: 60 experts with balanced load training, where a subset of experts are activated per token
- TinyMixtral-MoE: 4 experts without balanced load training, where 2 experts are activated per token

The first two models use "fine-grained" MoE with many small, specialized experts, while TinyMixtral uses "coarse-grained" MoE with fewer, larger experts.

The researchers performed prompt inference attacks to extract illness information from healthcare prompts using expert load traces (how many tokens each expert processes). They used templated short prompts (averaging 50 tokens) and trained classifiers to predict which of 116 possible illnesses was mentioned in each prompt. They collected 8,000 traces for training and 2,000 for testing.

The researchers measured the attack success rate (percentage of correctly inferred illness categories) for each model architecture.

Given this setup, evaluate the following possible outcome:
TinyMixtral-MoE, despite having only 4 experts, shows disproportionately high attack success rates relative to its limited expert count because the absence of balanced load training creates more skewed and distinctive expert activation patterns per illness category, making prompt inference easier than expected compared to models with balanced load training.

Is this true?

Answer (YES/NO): NO